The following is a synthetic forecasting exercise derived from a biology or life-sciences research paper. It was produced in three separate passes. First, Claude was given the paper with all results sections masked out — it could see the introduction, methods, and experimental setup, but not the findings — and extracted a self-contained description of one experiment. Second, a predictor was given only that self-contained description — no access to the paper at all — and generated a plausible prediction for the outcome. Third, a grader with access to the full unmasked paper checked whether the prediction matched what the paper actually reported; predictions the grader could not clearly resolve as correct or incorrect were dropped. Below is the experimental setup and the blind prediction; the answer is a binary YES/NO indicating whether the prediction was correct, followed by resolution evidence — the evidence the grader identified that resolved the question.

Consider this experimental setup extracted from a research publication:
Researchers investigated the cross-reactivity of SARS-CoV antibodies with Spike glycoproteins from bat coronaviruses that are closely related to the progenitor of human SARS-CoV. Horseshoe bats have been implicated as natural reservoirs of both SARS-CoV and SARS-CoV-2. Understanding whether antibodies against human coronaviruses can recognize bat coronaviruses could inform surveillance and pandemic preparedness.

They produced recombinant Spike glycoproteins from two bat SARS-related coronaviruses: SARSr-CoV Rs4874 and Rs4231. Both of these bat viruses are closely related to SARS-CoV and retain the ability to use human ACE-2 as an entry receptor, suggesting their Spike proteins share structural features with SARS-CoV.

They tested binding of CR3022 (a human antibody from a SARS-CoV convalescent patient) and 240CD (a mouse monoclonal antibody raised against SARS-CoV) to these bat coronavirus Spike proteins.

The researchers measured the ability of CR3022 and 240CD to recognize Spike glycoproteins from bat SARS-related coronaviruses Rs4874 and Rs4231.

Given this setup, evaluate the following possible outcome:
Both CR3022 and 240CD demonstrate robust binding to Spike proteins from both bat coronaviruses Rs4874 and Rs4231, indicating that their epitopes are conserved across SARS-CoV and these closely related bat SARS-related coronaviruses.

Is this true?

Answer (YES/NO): NO